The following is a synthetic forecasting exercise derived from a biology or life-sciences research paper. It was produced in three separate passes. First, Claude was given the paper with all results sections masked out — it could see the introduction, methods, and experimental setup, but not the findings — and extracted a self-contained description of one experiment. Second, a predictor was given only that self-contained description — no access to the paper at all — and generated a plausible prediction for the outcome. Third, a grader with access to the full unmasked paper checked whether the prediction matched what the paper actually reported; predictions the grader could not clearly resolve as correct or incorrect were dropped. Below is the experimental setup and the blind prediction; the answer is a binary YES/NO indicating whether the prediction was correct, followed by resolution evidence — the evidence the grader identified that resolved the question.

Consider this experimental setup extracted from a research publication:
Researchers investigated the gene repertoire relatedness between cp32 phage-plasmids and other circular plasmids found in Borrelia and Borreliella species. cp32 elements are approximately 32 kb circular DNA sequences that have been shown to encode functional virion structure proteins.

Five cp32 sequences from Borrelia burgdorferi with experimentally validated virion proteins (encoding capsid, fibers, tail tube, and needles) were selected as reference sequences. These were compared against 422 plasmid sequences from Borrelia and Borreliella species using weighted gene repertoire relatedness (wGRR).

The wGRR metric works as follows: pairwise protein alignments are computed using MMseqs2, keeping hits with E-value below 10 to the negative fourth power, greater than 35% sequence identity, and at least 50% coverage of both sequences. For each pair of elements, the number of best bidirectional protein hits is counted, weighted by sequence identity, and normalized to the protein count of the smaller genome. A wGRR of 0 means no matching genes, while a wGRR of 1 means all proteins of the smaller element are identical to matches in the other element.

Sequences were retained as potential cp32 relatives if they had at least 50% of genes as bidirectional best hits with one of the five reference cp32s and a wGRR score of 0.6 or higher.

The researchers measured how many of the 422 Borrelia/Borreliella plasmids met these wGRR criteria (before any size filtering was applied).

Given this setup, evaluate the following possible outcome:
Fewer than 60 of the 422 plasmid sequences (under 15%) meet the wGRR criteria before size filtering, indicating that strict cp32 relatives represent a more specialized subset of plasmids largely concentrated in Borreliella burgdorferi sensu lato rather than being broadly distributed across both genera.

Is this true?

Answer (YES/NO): NO